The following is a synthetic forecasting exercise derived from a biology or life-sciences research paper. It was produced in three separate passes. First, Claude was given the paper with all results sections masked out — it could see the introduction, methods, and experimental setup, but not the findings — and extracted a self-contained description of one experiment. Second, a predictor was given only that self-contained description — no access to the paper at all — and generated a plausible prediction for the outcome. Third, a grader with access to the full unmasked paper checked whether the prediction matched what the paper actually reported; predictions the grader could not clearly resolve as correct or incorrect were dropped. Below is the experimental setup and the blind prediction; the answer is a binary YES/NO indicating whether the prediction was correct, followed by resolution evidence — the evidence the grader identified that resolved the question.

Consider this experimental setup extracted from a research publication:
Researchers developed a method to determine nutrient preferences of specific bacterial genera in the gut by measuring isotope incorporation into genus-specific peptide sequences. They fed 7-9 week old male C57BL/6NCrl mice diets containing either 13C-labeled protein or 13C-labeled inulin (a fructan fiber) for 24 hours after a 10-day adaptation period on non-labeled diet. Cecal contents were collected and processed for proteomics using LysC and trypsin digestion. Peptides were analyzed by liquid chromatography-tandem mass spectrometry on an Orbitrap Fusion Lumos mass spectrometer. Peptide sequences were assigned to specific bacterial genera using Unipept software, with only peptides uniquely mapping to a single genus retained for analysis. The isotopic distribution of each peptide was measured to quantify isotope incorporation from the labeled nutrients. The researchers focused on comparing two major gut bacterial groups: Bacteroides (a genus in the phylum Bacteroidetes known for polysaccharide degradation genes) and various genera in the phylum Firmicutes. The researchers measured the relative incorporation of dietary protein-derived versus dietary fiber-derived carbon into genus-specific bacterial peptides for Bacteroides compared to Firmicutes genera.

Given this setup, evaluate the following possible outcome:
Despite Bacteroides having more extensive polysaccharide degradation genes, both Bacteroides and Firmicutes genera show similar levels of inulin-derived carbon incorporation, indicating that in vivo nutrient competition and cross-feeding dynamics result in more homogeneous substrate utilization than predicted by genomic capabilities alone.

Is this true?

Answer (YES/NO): NO